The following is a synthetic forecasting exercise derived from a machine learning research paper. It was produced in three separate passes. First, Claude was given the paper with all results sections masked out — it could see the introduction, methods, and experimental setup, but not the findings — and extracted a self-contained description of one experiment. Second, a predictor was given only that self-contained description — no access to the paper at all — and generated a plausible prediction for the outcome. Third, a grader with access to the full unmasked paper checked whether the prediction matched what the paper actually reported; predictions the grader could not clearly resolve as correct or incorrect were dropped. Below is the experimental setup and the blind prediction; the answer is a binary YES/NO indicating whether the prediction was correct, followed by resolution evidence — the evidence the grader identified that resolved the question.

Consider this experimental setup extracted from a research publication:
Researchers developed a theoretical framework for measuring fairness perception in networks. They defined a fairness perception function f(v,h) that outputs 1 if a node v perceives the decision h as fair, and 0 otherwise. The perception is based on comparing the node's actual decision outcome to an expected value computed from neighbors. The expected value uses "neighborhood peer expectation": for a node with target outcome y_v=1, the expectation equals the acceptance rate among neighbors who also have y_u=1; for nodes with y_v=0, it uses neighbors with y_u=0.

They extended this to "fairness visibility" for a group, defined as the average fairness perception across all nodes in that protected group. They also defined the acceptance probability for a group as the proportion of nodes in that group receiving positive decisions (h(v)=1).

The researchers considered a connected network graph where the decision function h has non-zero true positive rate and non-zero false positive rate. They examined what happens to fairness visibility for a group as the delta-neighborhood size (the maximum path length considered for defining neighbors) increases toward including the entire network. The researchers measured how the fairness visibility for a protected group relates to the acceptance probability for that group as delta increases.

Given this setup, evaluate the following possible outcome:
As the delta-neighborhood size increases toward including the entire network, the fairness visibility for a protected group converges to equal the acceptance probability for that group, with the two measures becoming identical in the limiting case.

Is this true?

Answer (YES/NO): YES